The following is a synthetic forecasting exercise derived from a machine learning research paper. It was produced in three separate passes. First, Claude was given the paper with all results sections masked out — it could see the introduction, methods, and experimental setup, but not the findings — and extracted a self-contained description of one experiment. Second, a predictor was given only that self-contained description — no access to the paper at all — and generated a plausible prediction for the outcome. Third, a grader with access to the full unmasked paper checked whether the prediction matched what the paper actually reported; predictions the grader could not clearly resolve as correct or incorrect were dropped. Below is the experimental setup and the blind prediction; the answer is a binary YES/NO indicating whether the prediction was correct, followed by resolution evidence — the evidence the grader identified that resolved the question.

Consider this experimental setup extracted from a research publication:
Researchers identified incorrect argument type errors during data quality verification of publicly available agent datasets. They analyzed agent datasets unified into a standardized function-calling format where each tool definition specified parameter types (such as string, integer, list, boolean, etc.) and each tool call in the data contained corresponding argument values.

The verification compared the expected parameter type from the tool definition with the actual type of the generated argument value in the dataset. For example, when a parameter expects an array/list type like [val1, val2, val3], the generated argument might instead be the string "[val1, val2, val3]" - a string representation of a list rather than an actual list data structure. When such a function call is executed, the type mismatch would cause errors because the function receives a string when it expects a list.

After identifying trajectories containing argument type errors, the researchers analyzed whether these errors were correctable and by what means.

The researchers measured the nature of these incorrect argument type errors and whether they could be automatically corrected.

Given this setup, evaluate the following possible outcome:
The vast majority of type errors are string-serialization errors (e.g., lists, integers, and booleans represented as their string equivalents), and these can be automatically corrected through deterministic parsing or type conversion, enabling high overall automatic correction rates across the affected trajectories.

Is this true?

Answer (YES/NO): YES